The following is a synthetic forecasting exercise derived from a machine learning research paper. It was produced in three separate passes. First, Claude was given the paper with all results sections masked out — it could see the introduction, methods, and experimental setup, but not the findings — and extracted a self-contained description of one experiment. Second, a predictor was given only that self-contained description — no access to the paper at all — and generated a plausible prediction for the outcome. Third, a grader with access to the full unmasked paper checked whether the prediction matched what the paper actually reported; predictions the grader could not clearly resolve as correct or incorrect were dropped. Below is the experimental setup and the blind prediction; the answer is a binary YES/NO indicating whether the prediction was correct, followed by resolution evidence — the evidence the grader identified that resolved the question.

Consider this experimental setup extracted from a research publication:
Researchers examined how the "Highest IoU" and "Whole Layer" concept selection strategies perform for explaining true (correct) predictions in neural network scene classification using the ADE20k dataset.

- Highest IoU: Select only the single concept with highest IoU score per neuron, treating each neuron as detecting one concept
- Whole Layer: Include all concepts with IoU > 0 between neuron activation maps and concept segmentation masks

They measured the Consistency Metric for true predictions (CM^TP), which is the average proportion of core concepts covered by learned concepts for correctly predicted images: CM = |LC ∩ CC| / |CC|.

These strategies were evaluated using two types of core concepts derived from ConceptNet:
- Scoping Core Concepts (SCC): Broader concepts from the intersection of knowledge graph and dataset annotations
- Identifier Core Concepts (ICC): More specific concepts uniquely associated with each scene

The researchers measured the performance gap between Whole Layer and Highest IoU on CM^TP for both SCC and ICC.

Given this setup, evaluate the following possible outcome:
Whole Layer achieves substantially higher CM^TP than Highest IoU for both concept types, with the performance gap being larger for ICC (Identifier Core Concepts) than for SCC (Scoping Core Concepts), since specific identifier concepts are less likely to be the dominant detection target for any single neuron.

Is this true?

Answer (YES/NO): YES